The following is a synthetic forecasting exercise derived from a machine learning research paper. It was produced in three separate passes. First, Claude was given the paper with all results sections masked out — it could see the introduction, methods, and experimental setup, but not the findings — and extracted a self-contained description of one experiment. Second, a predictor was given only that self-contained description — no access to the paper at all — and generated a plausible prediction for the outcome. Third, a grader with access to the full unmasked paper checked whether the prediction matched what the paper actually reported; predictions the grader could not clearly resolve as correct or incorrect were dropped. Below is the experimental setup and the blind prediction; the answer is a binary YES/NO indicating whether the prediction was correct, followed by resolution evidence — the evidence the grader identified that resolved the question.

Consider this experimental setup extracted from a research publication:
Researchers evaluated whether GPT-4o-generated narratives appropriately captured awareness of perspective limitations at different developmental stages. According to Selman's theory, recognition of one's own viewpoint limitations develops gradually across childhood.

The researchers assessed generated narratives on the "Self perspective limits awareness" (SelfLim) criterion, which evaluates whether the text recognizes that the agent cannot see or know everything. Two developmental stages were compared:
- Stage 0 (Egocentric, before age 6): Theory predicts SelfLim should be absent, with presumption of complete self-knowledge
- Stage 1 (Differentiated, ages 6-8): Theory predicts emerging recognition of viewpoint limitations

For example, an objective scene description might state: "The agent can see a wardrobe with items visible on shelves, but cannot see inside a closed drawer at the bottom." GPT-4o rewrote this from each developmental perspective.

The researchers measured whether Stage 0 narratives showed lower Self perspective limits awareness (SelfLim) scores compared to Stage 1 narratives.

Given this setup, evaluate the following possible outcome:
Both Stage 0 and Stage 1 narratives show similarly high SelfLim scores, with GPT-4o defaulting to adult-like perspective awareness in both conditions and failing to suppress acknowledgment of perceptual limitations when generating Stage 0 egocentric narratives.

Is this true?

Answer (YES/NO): NO